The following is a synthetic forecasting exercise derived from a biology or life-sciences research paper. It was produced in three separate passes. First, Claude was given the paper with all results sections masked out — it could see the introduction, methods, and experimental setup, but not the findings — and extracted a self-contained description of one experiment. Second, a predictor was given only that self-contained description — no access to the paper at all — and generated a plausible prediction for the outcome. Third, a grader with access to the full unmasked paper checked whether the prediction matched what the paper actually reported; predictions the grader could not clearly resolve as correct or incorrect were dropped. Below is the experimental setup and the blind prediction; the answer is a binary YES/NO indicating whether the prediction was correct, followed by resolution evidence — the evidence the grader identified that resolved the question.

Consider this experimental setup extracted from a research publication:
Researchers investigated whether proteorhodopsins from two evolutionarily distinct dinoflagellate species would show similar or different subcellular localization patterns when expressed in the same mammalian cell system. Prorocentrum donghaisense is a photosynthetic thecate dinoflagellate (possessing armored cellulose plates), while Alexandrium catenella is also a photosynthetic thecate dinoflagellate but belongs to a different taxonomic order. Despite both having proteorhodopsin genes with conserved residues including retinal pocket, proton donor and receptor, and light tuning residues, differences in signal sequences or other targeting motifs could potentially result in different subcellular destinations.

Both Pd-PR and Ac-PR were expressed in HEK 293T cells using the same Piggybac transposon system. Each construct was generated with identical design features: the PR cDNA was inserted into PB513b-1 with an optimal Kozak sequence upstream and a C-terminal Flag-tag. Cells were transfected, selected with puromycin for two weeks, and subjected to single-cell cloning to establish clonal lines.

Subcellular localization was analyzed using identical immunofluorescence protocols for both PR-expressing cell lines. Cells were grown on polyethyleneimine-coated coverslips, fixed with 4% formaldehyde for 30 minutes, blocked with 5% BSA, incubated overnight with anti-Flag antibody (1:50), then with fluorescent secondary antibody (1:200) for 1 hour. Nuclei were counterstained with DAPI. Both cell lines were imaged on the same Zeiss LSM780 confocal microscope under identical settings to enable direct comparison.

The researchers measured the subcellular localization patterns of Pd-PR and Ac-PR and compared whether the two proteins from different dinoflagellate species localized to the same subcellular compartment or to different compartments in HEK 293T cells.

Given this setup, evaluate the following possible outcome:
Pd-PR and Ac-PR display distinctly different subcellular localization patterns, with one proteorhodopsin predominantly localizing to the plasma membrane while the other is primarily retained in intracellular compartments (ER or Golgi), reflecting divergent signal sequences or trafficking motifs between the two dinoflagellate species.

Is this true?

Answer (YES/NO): NO